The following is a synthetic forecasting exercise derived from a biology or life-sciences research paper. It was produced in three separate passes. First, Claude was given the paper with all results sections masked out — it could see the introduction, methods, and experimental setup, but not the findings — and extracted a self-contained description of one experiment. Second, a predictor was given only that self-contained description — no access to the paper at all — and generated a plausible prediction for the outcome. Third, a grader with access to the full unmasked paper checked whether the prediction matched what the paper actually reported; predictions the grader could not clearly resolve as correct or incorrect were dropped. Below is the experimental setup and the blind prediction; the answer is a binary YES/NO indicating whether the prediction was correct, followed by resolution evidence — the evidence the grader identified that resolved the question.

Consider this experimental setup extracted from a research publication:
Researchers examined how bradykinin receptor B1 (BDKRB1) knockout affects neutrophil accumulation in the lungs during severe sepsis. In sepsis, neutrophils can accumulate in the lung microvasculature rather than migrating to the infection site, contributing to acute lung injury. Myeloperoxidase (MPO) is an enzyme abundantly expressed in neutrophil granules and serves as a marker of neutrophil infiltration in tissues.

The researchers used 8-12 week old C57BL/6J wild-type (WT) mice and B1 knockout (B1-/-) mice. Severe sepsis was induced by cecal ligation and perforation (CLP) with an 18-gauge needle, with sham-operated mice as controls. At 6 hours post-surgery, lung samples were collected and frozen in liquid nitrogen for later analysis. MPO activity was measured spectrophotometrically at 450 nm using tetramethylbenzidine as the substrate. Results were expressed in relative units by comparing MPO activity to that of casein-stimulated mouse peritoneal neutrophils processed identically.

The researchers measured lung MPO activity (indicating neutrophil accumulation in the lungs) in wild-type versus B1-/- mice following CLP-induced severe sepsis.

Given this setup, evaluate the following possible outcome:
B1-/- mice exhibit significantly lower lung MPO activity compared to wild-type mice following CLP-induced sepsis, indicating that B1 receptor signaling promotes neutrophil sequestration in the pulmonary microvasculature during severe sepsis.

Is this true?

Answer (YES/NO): YES